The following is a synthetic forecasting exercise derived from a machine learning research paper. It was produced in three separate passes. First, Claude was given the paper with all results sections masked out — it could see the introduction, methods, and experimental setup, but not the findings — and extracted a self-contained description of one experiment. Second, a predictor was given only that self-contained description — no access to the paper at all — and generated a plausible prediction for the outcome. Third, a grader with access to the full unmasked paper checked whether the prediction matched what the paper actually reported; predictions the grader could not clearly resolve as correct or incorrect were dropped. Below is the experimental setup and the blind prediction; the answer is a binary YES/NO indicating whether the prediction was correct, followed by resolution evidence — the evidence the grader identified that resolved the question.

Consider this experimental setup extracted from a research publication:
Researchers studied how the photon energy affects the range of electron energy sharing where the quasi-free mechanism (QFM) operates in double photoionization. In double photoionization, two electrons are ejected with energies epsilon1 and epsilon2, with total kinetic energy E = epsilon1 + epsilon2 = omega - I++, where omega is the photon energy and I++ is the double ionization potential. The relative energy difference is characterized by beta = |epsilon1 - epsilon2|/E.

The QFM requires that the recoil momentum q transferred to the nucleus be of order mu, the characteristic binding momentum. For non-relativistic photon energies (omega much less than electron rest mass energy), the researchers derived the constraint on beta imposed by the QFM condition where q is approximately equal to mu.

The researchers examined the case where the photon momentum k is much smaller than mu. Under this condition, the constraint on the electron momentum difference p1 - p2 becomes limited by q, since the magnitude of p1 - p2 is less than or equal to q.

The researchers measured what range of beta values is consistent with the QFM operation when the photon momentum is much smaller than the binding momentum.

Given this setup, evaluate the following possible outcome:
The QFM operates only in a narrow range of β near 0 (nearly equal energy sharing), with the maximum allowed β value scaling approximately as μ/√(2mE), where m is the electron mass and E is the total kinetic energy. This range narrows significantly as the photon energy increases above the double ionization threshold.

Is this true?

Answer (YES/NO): NO